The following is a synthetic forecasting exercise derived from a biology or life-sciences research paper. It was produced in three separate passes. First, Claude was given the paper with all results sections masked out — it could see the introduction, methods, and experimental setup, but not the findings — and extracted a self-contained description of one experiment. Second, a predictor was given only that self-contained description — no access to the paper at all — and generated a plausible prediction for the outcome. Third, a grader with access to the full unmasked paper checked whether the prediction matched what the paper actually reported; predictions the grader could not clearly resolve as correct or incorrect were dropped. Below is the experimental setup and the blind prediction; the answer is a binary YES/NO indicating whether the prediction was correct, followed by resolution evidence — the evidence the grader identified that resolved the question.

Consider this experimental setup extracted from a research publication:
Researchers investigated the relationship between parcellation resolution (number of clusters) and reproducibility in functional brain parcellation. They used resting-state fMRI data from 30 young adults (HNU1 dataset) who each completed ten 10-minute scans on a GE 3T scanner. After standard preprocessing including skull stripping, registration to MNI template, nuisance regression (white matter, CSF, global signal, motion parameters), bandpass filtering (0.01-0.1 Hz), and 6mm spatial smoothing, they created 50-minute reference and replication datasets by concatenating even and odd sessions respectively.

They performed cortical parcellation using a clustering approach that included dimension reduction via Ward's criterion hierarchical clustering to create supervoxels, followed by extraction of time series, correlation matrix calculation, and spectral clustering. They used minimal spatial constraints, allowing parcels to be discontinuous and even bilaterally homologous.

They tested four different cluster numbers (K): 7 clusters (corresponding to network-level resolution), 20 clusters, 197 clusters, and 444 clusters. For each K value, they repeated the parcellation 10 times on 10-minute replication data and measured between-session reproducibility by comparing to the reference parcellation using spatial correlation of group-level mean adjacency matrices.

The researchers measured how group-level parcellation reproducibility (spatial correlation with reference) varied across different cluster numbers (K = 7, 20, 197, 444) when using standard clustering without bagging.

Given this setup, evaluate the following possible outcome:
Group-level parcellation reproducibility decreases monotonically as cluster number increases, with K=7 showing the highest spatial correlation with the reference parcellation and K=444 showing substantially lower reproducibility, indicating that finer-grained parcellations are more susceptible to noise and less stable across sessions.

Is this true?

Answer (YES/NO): YES